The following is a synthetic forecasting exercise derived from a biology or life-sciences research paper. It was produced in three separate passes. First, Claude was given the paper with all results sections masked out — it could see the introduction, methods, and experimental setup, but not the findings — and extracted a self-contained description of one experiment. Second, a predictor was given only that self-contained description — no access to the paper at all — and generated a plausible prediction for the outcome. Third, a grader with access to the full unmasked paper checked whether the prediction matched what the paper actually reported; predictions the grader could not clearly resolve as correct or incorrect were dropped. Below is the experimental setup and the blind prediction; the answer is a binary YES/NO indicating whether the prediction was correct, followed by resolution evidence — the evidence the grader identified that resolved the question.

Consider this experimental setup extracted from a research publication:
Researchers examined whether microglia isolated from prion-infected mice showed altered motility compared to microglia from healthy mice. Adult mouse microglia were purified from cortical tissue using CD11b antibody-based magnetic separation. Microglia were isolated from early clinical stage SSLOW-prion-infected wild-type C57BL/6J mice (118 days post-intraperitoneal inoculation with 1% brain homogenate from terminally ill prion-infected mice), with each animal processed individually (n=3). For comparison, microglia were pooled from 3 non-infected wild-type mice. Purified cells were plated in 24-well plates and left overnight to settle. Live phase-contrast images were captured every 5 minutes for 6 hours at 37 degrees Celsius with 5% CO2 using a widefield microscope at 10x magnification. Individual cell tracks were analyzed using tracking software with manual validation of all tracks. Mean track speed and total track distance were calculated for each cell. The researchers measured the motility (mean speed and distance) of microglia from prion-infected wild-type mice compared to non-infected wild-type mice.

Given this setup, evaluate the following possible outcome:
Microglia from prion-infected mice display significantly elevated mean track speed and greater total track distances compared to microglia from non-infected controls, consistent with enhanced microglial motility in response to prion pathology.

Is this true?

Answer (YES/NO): YES